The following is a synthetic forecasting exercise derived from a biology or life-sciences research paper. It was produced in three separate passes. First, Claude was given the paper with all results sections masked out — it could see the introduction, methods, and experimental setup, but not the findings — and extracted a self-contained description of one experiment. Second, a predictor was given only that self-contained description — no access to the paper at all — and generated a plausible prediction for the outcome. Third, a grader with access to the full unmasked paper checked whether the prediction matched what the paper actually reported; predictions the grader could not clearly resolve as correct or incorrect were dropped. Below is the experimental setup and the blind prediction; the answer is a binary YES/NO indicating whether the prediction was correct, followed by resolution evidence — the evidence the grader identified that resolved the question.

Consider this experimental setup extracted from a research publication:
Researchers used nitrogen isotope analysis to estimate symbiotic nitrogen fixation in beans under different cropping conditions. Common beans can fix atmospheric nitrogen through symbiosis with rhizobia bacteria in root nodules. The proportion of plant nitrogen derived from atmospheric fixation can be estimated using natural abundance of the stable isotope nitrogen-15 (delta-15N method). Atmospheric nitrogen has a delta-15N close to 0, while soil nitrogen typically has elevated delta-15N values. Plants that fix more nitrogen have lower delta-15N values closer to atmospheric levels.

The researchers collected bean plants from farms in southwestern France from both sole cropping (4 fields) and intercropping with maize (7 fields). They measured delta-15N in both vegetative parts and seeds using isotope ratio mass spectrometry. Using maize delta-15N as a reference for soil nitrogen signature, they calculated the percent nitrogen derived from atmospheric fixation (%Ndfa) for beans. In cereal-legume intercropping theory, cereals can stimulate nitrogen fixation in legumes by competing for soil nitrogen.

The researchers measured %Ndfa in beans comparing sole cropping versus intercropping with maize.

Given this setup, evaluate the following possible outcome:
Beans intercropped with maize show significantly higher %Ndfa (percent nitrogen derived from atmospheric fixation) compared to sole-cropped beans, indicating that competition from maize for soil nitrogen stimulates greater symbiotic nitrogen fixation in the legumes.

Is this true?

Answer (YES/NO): NO